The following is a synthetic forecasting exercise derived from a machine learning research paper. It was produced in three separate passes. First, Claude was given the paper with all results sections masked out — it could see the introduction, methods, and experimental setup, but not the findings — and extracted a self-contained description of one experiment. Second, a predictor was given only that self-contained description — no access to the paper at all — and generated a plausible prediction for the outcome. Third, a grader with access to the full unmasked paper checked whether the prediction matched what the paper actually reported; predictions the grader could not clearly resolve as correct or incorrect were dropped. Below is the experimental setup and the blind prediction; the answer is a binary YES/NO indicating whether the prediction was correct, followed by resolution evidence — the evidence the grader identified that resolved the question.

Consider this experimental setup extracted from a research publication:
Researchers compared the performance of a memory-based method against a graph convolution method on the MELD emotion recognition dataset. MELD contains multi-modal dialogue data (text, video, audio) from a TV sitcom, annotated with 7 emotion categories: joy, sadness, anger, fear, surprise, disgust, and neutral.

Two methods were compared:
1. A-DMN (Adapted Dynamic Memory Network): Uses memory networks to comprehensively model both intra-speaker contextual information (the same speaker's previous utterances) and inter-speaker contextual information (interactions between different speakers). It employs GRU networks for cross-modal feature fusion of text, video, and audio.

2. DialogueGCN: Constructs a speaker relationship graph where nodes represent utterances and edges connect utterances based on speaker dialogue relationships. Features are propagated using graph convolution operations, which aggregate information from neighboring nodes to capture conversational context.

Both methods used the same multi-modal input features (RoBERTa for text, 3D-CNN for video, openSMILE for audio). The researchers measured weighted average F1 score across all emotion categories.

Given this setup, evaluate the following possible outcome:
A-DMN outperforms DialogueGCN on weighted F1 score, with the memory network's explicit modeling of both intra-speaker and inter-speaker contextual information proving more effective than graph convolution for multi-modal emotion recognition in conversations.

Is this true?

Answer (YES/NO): YES